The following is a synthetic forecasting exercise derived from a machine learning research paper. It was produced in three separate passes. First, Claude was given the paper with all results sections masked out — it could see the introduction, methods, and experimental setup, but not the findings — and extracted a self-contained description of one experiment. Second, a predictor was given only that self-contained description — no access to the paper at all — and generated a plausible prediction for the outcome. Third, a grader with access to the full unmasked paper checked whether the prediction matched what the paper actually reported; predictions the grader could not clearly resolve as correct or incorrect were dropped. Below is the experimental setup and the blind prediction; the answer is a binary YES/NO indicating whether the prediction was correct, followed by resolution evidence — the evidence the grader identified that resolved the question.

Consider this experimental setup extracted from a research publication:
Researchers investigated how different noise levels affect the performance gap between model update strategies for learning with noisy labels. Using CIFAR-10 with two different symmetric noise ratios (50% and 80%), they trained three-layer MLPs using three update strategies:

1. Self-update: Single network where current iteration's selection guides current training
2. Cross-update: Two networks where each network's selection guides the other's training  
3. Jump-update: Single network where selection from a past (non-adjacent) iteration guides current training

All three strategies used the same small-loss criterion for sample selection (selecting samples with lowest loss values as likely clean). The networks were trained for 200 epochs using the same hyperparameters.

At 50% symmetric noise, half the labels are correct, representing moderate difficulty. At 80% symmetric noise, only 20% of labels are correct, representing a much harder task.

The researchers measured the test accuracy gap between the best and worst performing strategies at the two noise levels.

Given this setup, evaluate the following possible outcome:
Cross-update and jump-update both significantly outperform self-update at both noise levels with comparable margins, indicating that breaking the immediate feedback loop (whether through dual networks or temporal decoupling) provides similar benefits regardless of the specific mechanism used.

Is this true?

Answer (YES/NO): NO